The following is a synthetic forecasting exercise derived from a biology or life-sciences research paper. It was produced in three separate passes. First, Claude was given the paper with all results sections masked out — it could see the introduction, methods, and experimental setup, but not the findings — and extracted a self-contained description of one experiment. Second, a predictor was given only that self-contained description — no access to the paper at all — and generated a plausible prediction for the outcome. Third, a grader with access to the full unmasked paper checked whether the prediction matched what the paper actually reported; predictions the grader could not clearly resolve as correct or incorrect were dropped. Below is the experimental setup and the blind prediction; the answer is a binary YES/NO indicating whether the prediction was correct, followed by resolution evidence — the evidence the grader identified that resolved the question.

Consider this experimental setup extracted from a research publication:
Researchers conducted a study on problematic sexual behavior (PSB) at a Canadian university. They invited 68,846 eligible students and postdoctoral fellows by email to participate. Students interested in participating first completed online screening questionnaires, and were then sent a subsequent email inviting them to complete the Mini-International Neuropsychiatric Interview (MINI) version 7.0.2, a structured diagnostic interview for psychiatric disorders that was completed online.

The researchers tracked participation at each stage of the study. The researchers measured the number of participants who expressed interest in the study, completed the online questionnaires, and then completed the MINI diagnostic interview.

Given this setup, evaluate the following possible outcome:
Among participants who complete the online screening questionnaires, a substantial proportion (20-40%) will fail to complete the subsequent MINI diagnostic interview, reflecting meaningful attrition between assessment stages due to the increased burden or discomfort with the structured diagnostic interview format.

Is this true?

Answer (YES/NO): NO